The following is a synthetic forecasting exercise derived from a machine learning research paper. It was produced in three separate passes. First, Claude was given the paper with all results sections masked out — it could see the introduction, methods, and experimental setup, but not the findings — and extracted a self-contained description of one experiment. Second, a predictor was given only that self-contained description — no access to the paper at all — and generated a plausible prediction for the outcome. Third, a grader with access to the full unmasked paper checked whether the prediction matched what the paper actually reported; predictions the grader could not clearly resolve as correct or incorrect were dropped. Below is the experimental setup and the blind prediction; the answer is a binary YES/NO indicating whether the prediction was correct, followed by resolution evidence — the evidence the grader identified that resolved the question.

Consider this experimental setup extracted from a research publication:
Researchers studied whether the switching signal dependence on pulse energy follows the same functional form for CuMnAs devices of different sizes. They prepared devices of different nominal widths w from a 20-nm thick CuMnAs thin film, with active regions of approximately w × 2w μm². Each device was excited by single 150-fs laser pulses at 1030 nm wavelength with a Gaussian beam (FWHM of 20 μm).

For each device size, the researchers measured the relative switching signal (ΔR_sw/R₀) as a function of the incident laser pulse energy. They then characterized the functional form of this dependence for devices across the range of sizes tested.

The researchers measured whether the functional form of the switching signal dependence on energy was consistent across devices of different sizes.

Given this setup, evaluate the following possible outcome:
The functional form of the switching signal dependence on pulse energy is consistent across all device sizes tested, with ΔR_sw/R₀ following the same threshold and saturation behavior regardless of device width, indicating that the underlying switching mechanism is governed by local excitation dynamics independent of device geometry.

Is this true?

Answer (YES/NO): YES